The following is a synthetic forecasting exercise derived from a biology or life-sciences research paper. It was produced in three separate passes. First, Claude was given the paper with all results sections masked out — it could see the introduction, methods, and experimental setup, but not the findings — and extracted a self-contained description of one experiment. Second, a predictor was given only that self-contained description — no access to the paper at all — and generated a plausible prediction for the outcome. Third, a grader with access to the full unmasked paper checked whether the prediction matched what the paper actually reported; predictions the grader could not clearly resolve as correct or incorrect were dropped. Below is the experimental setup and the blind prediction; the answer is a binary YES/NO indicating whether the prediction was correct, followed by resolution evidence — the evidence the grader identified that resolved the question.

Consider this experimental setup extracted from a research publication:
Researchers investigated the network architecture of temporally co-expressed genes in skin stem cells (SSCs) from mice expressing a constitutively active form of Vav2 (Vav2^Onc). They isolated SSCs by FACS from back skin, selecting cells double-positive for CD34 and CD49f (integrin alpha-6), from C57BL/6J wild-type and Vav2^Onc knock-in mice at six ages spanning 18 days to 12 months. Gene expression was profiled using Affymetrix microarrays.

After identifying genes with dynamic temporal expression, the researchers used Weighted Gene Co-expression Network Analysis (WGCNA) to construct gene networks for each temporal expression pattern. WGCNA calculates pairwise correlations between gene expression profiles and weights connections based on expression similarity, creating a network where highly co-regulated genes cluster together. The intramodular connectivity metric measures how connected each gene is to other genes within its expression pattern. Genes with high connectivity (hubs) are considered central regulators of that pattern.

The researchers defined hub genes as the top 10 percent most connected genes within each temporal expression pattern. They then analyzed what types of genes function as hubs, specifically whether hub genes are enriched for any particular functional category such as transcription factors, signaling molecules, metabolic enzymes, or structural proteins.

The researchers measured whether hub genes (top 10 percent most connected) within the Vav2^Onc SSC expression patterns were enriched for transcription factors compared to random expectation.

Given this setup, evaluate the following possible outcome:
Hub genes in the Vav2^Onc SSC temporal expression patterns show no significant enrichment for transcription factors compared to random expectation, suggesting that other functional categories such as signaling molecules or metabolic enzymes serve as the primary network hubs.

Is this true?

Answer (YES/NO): NO